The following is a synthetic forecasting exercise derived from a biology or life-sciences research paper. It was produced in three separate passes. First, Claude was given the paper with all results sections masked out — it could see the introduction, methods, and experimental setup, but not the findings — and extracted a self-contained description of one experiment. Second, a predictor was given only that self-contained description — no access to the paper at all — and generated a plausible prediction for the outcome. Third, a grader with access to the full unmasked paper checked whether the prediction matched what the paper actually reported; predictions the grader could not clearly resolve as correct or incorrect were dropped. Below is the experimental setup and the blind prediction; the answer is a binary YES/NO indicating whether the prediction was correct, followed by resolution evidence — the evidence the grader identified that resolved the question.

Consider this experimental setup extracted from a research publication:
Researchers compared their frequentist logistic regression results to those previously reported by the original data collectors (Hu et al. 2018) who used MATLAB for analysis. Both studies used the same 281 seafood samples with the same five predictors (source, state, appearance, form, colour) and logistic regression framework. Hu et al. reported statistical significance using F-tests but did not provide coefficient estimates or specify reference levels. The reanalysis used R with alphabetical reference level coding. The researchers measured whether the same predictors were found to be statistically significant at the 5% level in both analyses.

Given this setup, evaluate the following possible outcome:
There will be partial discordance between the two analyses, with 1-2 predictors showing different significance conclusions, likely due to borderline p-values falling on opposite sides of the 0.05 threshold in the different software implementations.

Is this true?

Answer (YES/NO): YES